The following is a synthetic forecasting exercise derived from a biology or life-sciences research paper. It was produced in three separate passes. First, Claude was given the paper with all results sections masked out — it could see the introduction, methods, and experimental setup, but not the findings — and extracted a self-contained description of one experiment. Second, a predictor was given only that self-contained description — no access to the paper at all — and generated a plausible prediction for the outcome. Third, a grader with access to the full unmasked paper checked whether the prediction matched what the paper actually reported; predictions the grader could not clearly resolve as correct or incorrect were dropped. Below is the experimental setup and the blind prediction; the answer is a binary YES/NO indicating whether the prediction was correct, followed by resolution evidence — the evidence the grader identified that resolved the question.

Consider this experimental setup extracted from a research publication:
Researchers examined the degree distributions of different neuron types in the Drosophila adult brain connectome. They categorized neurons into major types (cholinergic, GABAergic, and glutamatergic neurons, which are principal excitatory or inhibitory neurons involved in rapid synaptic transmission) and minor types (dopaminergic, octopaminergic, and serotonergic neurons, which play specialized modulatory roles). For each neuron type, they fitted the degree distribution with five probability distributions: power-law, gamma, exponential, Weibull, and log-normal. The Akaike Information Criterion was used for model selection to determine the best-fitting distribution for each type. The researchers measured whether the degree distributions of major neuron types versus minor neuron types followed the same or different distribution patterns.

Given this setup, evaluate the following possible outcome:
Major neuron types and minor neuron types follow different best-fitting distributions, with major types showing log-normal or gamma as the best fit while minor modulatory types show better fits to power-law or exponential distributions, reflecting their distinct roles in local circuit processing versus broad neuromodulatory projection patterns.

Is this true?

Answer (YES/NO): NO